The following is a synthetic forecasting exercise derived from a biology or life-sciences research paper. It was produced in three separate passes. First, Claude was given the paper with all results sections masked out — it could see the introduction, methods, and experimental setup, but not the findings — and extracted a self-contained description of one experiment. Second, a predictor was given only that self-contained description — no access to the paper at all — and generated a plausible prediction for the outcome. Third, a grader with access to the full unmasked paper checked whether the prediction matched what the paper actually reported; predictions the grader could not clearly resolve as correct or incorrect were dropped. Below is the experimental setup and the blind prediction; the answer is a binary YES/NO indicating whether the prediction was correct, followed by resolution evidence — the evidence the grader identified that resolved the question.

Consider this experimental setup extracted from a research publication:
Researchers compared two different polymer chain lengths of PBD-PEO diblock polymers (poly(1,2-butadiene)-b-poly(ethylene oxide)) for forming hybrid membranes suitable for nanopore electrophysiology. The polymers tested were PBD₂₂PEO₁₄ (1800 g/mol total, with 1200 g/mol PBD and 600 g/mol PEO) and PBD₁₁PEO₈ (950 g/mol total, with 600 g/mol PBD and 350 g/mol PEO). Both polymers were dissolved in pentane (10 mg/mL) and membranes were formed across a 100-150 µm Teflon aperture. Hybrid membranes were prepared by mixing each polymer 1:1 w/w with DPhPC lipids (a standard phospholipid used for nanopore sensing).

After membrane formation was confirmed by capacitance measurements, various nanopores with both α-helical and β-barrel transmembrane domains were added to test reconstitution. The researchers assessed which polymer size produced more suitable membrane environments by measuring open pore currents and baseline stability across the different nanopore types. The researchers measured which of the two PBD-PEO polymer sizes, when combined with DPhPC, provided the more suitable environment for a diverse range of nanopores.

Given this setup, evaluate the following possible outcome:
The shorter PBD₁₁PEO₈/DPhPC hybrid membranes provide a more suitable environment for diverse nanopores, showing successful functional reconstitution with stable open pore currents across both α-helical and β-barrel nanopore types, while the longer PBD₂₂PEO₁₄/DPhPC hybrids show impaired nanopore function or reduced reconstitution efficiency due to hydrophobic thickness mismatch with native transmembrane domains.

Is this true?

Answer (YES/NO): YES